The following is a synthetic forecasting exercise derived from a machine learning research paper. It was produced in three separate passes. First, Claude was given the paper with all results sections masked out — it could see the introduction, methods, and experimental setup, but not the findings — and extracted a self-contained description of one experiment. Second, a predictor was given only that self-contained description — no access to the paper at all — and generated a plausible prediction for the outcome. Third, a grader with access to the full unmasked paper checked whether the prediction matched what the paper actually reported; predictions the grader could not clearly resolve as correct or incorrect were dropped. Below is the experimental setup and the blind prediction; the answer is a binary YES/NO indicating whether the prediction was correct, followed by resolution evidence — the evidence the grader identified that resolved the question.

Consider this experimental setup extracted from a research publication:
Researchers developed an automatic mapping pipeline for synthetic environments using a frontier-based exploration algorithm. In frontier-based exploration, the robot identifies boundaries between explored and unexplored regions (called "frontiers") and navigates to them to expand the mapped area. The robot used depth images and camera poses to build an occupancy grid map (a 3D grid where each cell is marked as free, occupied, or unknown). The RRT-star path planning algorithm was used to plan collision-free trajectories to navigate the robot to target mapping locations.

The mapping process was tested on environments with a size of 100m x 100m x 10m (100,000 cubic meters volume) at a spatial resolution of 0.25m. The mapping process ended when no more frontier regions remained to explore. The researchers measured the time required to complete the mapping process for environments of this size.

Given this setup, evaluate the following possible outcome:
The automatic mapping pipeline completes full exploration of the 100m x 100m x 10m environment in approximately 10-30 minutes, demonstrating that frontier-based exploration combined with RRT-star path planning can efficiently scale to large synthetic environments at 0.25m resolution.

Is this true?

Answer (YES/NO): NO